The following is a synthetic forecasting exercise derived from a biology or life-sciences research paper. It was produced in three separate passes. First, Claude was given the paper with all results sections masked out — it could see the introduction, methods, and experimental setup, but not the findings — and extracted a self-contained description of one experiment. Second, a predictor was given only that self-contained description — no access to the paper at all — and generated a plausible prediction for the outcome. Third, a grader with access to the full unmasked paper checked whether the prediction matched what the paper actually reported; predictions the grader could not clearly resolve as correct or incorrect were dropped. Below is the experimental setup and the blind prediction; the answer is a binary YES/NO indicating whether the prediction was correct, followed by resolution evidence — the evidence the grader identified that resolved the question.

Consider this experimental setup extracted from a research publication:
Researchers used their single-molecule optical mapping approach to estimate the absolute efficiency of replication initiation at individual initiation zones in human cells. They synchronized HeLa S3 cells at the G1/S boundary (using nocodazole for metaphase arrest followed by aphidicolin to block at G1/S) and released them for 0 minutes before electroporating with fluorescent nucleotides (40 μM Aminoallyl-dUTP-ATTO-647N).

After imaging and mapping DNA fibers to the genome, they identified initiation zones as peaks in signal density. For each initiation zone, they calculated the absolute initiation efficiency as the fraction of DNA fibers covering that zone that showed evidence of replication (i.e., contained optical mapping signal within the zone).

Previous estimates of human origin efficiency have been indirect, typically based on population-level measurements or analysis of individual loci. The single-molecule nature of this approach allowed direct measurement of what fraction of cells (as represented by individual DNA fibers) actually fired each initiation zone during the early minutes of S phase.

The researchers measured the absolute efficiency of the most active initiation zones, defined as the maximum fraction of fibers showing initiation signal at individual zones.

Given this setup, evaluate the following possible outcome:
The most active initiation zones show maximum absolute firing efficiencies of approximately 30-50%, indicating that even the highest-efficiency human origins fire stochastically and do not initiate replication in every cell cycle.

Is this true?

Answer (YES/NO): YES